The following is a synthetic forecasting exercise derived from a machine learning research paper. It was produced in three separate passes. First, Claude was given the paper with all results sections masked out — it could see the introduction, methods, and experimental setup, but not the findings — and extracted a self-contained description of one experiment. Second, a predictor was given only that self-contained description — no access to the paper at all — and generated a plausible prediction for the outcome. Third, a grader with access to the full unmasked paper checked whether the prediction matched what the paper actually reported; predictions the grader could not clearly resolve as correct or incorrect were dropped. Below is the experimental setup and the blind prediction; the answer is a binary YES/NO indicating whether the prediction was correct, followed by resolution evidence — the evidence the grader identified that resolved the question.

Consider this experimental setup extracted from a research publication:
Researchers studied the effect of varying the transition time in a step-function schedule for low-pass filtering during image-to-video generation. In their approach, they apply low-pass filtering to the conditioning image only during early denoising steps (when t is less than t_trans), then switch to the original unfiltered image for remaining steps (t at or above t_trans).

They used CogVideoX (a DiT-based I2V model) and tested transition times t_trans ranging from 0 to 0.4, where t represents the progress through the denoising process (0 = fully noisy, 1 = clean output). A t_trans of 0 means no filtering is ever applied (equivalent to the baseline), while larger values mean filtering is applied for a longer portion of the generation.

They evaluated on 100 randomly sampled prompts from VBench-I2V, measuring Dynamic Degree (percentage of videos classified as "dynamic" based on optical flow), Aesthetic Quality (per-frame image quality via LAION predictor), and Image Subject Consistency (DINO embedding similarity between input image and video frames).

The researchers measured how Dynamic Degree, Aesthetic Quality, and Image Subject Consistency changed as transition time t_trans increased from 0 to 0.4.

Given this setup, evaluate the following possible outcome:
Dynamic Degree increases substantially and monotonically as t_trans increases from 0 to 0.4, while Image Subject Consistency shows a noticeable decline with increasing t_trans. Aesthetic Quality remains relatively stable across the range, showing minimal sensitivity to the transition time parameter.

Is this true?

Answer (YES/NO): NO